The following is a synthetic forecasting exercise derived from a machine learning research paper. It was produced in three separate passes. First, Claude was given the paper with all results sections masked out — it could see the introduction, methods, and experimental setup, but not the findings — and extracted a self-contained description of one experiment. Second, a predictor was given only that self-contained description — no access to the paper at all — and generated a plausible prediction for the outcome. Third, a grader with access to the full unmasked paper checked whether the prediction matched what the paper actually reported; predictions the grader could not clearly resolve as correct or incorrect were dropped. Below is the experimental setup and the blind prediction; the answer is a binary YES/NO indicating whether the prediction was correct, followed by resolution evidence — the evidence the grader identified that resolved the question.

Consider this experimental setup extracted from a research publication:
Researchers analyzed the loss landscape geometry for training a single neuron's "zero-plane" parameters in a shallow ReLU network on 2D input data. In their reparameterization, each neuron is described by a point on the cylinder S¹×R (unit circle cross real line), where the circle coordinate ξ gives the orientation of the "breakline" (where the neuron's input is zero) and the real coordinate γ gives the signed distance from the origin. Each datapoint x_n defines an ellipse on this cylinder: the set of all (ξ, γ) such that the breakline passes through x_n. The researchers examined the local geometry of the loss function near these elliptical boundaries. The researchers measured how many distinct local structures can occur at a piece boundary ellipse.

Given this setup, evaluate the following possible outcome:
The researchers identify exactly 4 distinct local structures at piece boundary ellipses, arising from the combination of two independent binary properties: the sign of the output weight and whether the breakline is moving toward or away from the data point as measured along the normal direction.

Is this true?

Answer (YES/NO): NO